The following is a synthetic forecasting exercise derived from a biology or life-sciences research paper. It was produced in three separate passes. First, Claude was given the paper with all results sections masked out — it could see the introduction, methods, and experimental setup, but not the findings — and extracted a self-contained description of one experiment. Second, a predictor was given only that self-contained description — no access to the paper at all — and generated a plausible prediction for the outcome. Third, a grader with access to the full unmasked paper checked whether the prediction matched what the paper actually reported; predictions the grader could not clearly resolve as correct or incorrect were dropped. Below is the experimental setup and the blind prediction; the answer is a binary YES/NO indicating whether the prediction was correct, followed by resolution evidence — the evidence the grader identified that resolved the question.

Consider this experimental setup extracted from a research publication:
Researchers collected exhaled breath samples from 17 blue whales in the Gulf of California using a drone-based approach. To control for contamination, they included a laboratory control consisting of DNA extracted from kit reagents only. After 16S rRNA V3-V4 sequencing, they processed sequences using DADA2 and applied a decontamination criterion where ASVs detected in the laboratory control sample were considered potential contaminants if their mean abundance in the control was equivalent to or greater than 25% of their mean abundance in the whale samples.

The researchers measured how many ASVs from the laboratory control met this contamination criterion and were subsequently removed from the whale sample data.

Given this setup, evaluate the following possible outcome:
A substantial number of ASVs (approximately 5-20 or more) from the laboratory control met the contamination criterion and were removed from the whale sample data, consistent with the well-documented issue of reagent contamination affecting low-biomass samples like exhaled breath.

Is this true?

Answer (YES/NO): YES